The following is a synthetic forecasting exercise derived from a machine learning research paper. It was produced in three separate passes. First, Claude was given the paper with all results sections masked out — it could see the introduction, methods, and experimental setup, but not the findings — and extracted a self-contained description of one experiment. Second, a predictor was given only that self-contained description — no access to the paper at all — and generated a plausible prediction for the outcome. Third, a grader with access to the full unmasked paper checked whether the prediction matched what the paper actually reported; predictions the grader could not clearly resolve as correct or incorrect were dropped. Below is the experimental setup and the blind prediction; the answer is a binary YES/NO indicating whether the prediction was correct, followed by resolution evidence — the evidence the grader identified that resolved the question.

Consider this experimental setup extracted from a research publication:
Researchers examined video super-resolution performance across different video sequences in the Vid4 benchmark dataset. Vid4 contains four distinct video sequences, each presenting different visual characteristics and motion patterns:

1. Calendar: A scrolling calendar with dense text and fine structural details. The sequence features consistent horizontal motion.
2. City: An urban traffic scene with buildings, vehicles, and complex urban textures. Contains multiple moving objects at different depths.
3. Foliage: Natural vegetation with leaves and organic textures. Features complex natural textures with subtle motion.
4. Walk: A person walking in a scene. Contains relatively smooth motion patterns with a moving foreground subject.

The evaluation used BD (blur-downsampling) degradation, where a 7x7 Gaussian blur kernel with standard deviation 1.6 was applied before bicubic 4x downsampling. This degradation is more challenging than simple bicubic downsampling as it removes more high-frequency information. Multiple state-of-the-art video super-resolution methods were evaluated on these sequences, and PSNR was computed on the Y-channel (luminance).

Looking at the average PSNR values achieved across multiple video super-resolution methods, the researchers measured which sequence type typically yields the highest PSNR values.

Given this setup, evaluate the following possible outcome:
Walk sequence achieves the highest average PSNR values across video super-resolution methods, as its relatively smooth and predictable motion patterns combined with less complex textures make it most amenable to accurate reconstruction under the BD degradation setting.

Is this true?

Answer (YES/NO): YES